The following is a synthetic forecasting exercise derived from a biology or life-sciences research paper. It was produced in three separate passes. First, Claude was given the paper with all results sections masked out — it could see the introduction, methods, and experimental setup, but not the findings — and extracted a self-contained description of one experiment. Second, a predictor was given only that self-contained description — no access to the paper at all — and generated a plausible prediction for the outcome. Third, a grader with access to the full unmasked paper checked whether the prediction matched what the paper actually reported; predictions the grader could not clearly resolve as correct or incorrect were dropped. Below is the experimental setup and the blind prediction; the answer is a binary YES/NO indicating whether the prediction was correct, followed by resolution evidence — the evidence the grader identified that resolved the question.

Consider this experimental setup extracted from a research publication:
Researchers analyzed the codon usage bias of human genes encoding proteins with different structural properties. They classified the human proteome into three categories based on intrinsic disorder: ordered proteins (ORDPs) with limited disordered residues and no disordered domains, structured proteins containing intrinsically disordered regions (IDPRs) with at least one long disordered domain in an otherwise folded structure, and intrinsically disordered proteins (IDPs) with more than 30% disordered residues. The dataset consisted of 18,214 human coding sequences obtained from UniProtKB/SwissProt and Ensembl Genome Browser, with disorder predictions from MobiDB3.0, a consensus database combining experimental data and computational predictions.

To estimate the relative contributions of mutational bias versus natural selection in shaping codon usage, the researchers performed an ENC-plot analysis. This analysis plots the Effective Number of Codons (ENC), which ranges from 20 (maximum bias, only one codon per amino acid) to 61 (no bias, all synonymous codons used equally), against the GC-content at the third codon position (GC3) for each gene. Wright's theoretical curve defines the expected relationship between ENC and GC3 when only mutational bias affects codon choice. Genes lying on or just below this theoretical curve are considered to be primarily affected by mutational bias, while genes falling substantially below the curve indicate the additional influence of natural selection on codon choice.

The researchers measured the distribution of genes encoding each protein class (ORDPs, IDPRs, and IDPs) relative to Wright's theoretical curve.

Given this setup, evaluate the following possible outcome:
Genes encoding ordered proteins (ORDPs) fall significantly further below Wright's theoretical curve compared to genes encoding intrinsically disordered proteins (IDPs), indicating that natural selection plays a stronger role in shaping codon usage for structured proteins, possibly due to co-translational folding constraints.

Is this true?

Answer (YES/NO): NO